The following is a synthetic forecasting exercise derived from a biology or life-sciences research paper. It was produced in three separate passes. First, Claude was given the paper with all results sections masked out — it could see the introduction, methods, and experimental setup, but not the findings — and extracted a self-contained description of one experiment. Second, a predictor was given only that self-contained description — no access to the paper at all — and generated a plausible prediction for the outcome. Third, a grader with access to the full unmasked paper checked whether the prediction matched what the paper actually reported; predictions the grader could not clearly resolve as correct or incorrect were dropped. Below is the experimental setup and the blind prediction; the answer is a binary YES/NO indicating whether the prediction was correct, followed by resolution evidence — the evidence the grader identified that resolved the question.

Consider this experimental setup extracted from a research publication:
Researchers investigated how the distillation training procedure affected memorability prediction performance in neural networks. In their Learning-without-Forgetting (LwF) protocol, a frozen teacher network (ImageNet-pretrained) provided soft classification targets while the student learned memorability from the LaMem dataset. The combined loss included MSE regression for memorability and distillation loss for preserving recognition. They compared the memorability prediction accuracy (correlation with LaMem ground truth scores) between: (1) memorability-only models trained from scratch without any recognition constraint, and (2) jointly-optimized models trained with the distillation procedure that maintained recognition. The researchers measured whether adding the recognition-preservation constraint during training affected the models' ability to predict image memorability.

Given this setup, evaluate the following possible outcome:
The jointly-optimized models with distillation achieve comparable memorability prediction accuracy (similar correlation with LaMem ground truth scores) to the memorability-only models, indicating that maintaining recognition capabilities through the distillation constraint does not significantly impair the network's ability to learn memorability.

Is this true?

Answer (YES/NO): NO